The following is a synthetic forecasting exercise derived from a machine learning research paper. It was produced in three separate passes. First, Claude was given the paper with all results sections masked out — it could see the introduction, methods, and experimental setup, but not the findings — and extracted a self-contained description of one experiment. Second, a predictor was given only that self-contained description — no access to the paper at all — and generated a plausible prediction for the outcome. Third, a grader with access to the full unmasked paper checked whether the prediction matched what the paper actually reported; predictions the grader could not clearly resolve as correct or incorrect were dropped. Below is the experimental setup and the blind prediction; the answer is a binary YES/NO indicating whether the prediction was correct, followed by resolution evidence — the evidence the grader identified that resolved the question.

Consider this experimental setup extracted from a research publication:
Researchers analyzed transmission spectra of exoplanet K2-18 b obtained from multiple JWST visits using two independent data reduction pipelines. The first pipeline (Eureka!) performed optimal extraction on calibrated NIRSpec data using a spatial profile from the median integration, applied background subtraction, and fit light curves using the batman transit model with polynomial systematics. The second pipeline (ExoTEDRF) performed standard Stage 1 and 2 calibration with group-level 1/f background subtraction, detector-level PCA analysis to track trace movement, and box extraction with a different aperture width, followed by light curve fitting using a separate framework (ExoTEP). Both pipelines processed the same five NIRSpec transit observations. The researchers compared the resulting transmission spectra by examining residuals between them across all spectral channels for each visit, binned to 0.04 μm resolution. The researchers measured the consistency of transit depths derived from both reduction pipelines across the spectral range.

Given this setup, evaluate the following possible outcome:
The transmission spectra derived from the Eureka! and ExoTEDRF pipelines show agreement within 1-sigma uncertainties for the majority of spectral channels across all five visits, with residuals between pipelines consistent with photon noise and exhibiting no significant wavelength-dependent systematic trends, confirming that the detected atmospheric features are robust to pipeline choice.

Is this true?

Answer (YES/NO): YES